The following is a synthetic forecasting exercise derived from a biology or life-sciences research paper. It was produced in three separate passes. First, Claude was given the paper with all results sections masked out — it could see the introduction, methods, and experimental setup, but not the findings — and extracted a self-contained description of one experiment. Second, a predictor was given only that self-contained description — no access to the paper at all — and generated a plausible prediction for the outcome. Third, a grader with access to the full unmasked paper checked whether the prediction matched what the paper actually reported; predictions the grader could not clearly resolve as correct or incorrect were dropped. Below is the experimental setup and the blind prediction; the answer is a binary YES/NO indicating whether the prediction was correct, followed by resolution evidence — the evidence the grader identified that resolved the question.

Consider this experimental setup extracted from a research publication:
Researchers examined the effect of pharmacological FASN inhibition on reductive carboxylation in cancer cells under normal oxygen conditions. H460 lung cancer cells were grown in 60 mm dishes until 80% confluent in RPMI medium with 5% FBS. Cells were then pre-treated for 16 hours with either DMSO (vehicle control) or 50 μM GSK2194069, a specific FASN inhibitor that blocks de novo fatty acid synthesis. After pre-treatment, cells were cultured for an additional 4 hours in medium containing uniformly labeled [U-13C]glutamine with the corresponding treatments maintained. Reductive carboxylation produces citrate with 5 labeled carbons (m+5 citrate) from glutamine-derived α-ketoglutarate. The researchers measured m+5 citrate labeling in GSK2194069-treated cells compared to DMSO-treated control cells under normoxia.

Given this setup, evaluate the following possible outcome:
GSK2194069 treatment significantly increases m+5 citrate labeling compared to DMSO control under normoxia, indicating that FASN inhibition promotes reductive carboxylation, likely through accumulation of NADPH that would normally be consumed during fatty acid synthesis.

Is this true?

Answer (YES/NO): YES